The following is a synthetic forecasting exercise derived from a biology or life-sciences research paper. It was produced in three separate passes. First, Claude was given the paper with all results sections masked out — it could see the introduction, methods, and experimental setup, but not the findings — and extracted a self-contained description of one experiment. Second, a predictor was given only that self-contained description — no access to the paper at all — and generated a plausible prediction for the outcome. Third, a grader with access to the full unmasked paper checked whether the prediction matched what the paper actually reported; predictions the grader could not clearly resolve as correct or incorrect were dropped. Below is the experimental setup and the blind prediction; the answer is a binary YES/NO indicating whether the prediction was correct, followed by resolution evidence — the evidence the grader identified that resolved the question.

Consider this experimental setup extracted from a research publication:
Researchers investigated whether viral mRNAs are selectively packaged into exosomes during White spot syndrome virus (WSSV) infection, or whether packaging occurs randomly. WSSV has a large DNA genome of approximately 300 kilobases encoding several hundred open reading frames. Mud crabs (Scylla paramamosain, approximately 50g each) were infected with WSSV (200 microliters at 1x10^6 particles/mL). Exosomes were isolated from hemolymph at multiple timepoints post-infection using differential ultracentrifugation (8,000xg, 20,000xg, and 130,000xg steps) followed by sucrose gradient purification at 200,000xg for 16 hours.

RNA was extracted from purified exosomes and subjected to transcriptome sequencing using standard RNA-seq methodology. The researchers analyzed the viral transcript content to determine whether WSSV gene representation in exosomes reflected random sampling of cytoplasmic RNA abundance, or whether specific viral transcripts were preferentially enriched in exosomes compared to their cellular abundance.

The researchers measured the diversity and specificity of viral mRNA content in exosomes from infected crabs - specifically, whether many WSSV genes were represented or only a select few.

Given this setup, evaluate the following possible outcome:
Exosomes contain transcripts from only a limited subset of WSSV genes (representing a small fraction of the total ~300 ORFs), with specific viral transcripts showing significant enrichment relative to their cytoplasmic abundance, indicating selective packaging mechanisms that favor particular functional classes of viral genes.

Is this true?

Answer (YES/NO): NO